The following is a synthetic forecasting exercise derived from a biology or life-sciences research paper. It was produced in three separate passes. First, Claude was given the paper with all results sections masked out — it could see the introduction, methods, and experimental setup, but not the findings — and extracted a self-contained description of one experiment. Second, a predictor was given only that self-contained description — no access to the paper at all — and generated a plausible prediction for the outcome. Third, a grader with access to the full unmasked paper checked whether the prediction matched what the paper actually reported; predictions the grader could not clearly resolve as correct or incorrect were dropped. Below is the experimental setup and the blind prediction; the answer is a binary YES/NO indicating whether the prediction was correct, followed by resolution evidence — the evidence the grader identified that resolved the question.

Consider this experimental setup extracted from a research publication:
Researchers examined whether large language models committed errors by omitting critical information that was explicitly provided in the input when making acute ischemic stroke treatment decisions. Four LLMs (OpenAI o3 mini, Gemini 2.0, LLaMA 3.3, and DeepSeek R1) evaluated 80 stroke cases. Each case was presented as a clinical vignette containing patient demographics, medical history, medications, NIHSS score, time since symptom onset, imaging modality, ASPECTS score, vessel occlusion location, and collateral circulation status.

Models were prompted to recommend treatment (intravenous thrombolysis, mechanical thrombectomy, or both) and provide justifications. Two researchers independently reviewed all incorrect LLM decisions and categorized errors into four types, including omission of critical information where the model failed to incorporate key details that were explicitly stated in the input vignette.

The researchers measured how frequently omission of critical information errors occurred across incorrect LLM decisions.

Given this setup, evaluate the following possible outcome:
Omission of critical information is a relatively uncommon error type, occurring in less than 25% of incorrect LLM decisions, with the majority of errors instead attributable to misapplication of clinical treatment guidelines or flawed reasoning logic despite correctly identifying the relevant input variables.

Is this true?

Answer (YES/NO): NO